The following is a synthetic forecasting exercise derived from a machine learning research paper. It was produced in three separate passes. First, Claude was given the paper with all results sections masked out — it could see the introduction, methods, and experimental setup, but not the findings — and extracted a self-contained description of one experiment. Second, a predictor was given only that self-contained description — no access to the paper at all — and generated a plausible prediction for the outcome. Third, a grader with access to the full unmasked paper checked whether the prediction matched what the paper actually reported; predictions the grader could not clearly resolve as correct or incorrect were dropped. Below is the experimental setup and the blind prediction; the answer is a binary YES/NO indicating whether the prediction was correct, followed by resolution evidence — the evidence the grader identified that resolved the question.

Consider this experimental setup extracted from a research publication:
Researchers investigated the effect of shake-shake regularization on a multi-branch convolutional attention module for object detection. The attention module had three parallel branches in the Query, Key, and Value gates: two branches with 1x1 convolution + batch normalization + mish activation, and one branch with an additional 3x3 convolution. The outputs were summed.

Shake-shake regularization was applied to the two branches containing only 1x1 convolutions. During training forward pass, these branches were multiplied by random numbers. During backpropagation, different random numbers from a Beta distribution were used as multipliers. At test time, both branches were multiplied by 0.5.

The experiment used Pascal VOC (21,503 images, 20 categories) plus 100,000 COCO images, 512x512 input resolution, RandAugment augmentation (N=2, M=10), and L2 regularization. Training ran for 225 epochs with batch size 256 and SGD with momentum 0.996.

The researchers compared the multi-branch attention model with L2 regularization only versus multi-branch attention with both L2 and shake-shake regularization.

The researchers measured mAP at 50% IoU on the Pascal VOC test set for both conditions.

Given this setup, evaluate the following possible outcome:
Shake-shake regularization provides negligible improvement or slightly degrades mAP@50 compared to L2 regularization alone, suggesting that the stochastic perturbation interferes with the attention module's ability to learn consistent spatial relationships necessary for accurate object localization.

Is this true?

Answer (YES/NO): NO